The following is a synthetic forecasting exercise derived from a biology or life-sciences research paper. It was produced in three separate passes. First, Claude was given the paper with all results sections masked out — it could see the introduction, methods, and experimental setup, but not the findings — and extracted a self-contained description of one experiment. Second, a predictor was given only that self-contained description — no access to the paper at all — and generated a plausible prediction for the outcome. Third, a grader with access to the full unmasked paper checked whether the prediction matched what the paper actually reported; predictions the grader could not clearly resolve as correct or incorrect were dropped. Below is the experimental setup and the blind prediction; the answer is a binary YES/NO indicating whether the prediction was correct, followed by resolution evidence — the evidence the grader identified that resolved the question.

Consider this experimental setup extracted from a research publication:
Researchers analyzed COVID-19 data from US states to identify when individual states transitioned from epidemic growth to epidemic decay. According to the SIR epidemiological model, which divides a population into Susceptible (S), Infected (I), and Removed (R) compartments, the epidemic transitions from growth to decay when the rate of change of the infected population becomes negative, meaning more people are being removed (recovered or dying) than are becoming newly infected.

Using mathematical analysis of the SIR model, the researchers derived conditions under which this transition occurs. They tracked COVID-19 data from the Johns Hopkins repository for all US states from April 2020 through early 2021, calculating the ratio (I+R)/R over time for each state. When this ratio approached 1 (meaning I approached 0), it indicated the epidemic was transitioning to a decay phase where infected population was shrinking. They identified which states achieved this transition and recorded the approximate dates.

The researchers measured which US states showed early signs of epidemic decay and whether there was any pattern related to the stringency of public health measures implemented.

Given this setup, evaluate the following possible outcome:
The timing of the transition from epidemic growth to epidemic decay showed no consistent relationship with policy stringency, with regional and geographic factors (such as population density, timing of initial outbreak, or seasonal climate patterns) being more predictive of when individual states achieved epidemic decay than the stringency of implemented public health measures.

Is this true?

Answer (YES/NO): NO